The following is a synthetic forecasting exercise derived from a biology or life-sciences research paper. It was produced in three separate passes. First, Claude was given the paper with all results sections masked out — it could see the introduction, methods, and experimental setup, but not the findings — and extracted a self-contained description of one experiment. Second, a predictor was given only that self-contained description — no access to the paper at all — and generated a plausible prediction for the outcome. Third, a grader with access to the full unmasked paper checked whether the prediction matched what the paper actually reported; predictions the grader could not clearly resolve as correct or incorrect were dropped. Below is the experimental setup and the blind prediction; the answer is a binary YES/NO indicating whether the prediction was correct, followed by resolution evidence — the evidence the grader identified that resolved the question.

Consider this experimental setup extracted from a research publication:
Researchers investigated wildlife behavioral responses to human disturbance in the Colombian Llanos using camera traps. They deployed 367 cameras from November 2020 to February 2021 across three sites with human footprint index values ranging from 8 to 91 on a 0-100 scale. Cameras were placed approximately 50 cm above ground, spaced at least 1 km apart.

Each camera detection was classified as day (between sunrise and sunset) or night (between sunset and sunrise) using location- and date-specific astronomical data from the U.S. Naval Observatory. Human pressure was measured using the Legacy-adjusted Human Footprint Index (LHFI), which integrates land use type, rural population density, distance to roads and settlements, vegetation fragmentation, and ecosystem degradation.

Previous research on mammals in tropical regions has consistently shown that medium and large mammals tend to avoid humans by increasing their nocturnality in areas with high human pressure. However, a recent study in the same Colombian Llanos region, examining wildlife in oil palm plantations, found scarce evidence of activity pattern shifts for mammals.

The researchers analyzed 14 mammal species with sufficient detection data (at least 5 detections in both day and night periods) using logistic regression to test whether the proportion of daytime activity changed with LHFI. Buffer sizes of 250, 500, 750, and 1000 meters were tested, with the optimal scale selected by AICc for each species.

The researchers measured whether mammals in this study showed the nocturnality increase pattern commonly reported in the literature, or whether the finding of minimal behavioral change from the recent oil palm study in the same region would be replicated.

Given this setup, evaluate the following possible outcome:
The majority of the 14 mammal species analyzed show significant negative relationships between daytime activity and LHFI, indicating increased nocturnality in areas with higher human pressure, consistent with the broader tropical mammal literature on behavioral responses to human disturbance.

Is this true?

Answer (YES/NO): NO